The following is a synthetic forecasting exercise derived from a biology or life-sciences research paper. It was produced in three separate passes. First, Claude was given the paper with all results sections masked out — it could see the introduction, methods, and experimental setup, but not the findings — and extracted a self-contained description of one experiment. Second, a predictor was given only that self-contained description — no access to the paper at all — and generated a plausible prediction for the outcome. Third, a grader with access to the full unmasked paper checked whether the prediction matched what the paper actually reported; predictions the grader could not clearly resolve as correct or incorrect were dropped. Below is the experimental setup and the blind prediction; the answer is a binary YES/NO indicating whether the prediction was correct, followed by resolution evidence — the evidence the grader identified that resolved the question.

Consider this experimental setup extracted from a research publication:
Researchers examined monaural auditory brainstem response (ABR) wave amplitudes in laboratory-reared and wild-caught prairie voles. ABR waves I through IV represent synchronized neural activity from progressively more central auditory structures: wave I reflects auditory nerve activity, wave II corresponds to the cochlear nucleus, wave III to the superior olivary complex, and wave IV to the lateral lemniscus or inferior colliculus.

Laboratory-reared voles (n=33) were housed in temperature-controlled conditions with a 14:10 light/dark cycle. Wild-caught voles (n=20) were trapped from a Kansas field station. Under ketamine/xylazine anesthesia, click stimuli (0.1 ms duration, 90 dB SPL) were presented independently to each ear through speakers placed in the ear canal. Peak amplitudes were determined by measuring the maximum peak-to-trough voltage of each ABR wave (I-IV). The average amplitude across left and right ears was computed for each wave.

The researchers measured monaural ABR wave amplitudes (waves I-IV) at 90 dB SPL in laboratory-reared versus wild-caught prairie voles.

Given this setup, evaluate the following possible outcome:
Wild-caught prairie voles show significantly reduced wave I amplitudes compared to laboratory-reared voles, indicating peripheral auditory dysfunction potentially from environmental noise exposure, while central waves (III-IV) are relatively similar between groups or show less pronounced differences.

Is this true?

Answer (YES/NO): NO